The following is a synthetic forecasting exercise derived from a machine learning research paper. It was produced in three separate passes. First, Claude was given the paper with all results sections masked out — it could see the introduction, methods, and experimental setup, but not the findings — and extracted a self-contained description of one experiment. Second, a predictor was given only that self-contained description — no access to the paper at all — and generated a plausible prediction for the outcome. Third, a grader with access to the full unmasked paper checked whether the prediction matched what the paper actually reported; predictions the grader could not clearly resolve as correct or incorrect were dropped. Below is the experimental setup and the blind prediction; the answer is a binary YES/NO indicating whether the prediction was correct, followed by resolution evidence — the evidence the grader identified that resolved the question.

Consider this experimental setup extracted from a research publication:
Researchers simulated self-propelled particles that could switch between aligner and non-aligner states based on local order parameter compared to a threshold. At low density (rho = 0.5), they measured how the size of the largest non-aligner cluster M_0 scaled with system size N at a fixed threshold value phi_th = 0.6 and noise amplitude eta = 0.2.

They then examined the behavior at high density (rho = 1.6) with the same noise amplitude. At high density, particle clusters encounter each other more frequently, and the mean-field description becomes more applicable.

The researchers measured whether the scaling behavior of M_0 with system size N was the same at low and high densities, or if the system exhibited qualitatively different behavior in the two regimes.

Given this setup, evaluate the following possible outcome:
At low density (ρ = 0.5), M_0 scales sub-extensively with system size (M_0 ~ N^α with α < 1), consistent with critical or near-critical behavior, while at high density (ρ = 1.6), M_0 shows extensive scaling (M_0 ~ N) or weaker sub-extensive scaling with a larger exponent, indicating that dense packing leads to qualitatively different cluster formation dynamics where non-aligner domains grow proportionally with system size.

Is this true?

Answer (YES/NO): NO